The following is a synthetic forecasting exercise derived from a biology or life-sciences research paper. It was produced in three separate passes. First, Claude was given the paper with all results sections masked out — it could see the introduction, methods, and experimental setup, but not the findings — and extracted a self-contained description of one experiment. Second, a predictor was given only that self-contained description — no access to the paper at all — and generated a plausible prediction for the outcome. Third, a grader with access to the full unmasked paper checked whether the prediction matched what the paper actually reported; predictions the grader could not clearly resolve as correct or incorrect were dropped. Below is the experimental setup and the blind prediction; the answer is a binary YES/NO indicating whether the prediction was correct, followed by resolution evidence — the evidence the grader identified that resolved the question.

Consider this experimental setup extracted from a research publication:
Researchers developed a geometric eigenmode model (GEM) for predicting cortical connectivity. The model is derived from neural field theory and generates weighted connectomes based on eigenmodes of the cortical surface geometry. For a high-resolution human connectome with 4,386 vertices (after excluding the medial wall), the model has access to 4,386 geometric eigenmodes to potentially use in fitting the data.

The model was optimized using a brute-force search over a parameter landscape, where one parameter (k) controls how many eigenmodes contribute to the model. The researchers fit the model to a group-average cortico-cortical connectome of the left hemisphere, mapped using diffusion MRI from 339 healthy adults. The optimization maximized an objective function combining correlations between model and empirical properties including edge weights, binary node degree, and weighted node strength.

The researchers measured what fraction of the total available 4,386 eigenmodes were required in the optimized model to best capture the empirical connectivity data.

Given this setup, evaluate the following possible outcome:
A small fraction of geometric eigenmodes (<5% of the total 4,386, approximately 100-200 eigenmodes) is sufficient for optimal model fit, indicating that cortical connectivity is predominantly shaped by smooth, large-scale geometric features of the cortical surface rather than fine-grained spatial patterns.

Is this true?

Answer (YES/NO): YES